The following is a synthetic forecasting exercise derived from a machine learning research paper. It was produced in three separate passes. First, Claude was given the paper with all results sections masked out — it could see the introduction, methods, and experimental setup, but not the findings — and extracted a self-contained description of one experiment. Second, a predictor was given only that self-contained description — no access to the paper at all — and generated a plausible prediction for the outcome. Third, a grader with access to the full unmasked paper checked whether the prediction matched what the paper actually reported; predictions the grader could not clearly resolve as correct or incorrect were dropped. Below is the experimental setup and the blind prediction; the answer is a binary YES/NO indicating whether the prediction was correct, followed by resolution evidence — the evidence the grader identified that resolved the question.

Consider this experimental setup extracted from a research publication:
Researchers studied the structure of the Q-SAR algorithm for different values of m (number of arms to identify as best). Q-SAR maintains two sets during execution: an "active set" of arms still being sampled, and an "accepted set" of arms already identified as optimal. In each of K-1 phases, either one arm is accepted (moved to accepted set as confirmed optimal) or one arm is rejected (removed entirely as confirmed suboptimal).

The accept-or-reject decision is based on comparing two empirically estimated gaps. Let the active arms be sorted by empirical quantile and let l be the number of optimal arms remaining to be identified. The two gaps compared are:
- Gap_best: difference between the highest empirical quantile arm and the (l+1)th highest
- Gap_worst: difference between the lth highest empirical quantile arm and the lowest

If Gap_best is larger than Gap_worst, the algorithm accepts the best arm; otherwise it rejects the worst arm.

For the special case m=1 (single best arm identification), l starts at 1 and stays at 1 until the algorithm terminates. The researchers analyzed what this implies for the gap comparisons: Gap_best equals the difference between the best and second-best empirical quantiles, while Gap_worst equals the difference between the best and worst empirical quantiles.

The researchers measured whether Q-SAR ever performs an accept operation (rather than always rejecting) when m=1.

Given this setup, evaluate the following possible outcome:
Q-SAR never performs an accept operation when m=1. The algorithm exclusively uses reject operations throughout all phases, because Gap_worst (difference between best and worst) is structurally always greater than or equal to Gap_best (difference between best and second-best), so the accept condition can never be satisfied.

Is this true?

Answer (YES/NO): YES